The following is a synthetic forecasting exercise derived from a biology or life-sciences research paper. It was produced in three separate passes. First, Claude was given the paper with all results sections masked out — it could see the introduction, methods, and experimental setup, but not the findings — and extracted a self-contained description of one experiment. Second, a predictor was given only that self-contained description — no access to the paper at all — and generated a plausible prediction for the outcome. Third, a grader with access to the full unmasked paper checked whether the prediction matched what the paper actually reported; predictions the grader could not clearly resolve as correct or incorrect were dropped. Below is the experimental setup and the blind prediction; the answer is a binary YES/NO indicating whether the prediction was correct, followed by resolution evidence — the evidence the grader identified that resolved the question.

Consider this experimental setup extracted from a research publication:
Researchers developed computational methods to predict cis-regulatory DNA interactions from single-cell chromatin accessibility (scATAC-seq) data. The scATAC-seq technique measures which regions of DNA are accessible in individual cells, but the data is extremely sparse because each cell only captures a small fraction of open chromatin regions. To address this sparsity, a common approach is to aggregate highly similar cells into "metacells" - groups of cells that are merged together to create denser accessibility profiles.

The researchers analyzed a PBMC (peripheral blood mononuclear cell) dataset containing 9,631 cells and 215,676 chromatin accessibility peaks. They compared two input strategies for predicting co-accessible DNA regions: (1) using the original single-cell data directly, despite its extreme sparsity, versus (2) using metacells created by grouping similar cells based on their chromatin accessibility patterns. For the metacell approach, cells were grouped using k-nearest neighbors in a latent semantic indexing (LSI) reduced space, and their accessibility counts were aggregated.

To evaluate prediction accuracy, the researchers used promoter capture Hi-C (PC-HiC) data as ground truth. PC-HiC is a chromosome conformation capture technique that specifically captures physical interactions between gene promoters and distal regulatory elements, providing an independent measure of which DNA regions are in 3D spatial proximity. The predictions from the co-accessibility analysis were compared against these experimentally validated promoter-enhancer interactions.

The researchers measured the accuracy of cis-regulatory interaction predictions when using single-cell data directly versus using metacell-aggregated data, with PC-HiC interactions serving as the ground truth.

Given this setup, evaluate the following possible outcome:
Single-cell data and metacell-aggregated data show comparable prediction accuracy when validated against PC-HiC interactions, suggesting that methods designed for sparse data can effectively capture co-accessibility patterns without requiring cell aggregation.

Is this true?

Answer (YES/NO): NO